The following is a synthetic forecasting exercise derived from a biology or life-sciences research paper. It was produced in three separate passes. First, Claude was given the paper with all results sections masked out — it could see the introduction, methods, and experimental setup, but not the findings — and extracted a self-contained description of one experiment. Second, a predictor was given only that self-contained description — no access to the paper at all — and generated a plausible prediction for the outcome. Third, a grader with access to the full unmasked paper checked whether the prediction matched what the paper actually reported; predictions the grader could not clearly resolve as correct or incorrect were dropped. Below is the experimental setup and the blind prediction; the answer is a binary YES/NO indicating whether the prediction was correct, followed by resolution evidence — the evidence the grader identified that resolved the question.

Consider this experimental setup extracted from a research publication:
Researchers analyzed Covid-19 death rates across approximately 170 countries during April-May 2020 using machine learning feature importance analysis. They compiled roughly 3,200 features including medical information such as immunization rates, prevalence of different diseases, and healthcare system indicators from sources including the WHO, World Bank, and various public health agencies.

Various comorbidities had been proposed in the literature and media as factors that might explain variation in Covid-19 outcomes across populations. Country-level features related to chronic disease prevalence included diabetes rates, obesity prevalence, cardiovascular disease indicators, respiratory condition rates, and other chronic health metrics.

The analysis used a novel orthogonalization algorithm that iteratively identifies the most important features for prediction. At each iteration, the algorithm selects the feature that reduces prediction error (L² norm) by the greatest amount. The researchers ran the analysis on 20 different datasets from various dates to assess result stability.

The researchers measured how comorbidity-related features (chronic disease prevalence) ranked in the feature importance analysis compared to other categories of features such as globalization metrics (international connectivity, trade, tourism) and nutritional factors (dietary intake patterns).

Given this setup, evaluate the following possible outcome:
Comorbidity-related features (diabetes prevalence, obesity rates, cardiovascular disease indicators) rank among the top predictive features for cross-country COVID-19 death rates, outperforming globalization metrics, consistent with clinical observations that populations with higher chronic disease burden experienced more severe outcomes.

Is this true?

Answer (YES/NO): NO